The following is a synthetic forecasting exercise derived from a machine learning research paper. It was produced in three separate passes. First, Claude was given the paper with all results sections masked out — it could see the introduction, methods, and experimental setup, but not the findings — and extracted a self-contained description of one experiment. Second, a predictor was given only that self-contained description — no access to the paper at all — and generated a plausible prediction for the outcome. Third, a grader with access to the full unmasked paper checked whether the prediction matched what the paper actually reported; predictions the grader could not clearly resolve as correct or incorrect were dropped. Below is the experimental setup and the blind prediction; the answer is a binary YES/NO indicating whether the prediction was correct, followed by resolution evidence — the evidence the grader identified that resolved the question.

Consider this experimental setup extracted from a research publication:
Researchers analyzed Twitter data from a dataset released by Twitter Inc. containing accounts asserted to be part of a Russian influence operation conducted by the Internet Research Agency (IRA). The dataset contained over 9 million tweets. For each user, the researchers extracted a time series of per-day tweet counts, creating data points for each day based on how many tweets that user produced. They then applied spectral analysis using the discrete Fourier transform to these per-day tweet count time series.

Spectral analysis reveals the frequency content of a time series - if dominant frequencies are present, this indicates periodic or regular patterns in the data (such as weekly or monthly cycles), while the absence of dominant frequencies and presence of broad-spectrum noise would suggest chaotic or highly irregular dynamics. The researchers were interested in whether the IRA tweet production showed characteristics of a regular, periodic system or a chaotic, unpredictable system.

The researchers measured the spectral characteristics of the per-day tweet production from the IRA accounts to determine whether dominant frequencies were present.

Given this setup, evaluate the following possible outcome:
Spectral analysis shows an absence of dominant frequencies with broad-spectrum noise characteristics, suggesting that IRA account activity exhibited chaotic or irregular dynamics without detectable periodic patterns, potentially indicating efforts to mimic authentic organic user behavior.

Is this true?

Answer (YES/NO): NO